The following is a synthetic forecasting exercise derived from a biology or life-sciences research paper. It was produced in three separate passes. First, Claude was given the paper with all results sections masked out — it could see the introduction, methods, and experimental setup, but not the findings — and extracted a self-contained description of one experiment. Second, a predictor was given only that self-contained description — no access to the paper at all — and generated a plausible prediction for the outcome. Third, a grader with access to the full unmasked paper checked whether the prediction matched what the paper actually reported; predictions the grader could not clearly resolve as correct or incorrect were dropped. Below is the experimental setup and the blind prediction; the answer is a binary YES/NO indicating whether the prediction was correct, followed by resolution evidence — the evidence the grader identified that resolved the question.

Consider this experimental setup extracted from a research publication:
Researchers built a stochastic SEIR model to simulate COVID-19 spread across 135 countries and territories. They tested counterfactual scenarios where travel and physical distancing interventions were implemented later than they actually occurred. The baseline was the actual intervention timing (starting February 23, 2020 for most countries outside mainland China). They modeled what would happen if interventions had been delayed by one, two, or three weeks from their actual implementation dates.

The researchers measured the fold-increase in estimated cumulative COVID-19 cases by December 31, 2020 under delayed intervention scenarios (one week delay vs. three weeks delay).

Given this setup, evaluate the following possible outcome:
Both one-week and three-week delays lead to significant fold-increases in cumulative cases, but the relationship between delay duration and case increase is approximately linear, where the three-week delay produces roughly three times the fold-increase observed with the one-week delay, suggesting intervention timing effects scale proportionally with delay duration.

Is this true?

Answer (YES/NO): YES